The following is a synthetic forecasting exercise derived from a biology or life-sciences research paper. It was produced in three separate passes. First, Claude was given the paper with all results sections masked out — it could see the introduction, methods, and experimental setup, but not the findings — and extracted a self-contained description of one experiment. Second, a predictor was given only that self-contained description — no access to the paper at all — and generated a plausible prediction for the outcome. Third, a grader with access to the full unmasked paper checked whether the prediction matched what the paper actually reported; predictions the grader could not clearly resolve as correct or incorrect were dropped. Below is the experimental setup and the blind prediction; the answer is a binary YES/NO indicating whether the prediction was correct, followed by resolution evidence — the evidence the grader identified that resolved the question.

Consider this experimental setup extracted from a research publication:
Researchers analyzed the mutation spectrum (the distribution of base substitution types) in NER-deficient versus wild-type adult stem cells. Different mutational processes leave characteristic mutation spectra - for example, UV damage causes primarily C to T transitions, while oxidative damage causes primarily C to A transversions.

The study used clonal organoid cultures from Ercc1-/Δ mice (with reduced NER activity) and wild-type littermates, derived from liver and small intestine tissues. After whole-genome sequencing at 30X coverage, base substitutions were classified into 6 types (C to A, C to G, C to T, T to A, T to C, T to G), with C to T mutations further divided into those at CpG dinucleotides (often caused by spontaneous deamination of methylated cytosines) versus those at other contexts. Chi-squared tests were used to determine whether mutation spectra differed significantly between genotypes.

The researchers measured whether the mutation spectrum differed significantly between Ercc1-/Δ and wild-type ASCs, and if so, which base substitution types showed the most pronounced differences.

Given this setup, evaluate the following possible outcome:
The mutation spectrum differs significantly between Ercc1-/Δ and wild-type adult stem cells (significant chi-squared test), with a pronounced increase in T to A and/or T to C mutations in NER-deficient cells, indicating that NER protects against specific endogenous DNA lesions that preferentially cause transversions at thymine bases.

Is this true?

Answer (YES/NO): YES